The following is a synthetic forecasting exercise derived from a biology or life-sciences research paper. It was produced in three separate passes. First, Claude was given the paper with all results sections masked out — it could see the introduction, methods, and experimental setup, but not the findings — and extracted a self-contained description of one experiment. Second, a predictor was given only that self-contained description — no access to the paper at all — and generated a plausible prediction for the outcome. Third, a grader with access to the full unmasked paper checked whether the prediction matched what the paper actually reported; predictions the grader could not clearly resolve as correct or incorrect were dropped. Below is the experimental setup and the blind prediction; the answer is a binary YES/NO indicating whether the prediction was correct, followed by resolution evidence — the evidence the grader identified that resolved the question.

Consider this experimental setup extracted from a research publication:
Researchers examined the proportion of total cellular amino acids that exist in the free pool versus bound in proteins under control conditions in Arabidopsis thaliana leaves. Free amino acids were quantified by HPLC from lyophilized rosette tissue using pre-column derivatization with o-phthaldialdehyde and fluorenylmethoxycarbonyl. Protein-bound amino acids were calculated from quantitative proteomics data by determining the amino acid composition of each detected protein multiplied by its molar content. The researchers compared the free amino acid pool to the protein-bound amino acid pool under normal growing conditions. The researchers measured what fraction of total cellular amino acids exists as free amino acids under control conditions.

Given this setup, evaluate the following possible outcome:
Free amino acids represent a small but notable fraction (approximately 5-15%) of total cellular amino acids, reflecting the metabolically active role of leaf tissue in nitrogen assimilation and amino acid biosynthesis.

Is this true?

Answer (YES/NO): YES